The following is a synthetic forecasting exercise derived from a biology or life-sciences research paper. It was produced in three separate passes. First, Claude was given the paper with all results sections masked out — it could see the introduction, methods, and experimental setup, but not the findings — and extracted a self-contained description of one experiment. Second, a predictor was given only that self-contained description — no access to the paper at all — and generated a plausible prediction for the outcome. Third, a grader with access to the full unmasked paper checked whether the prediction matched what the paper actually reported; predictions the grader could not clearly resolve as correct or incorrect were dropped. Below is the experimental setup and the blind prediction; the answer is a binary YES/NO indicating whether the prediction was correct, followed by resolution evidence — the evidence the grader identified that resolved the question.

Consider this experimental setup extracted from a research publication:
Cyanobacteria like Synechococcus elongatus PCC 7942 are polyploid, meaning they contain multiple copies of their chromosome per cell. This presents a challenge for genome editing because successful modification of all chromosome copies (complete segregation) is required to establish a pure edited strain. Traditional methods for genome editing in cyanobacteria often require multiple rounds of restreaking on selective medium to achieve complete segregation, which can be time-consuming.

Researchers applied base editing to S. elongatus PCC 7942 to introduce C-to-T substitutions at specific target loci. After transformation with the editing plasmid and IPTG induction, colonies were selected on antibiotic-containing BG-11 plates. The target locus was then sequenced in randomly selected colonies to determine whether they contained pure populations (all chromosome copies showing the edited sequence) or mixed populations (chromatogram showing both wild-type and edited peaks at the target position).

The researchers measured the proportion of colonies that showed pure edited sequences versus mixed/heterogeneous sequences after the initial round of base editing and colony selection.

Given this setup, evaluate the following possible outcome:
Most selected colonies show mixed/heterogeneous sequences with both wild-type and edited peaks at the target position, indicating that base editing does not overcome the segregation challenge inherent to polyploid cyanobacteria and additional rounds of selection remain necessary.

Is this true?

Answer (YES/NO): NO